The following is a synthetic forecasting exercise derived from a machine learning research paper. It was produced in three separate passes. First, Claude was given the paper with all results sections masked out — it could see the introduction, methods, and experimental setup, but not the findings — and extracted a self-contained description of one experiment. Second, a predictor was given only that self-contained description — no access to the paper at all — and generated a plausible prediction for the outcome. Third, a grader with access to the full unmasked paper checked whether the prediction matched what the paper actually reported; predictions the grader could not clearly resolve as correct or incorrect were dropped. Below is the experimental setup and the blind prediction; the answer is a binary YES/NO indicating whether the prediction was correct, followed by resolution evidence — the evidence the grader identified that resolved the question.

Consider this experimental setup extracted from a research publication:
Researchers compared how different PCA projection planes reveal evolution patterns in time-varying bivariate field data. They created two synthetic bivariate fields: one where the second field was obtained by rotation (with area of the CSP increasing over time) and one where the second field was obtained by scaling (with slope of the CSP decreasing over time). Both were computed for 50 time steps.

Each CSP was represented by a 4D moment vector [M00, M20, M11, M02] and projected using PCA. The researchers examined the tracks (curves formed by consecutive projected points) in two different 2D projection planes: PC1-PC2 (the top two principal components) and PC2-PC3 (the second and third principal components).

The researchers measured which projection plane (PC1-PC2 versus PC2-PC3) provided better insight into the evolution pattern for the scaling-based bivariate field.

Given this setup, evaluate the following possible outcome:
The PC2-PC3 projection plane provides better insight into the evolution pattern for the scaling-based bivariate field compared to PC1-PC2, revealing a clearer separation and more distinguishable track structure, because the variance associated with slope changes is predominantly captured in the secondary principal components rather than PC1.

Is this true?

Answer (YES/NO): YES